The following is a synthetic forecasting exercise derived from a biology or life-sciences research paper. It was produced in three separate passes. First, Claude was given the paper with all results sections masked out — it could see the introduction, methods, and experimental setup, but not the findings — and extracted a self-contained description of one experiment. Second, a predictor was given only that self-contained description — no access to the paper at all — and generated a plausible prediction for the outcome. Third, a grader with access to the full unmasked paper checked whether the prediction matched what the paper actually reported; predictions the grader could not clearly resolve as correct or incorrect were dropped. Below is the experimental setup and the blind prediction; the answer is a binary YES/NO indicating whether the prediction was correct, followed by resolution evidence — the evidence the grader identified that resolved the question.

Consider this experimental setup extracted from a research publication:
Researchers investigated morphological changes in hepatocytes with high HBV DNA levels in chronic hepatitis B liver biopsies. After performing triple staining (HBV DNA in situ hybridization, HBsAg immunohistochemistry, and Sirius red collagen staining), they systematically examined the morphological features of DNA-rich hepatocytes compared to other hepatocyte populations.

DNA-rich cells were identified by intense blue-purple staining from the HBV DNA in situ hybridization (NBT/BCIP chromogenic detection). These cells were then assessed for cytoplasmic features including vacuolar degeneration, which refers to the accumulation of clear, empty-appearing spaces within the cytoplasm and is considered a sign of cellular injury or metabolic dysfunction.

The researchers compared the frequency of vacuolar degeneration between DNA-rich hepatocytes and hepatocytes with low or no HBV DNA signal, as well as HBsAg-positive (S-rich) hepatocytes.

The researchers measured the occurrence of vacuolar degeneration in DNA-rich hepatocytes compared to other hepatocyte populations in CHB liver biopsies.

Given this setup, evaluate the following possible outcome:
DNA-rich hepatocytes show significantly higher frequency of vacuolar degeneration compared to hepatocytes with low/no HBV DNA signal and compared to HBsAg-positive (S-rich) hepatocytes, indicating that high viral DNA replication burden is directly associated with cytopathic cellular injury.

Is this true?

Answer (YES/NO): NO